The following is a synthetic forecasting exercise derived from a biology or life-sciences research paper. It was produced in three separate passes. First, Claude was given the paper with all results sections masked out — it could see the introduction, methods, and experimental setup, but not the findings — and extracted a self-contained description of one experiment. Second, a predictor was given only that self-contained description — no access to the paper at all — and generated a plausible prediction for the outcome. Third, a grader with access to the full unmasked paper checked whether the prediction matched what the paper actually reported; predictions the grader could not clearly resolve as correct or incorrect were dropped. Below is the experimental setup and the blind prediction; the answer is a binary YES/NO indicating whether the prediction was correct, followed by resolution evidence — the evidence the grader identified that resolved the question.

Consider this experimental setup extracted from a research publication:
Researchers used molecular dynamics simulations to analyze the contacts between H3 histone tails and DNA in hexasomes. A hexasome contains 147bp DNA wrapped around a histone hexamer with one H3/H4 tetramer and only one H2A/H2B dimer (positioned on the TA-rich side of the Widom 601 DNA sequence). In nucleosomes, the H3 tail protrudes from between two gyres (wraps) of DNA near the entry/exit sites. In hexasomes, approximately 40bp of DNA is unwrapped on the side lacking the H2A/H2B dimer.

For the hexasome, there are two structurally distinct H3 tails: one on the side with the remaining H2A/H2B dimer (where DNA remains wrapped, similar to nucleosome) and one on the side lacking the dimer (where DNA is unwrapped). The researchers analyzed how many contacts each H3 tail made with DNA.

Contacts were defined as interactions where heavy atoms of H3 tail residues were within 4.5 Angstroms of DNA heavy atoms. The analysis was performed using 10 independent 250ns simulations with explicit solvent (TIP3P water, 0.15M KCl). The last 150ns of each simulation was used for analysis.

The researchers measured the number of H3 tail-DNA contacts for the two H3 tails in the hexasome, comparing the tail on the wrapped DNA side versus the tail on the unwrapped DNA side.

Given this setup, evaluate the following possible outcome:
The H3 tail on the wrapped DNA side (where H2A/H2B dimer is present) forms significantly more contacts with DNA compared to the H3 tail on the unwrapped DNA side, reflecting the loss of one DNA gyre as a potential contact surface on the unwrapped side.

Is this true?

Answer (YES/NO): YES